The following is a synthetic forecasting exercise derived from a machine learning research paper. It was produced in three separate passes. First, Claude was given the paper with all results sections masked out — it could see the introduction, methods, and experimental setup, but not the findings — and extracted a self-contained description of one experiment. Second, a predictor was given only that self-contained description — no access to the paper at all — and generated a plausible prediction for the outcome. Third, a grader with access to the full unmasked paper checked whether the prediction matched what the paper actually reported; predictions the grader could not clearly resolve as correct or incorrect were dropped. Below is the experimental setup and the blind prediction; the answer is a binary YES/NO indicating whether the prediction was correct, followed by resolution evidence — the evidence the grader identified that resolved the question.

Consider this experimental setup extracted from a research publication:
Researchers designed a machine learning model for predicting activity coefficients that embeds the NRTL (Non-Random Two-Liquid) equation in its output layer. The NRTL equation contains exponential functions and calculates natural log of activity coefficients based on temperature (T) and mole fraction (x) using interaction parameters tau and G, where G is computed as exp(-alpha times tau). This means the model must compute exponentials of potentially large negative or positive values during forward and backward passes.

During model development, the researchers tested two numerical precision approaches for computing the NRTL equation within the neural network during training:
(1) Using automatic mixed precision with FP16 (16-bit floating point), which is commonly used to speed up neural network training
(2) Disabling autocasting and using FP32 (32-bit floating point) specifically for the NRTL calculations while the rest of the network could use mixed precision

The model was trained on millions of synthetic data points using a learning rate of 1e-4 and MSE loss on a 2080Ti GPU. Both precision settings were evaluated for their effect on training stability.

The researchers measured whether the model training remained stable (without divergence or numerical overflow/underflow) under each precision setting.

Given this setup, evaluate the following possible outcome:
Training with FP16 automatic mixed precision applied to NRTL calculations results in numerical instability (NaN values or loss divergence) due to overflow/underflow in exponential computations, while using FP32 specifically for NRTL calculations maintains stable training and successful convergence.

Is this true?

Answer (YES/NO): YES